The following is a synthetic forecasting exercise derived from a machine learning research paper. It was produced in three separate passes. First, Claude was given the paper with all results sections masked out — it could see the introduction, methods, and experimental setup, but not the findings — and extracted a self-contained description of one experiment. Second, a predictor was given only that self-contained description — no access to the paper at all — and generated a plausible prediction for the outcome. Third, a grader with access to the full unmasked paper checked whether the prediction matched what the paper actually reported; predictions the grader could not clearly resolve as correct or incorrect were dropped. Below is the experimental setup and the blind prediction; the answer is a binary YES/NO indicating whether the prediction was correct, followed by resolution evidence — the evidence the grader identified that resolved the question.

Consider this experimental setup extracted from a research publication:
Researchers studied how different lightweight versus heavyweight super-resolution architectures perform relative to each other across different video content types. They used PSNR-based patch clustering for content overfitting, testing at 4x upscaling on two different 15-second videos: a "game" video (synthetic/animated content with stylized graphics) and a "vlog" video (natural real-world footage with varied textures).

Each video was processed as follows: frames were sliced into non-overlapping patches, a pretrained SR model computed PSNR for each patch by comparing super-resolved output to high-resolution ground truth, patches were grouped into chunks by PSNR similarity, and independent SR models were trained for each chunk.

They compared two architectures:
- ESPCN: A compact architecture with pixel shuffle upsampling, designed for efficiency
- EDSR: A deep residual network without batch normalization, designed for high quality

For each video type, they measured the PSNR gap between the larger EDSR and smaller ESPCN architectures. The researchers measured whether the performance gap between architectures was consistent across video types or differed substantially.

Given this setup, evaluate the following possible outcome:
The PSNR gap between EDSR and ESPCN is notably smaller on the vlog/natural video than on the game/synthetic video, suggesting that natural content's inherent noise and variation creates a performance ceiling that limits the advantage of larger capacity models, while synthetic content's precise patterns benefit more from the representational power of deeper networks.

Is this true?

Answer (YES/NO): YES